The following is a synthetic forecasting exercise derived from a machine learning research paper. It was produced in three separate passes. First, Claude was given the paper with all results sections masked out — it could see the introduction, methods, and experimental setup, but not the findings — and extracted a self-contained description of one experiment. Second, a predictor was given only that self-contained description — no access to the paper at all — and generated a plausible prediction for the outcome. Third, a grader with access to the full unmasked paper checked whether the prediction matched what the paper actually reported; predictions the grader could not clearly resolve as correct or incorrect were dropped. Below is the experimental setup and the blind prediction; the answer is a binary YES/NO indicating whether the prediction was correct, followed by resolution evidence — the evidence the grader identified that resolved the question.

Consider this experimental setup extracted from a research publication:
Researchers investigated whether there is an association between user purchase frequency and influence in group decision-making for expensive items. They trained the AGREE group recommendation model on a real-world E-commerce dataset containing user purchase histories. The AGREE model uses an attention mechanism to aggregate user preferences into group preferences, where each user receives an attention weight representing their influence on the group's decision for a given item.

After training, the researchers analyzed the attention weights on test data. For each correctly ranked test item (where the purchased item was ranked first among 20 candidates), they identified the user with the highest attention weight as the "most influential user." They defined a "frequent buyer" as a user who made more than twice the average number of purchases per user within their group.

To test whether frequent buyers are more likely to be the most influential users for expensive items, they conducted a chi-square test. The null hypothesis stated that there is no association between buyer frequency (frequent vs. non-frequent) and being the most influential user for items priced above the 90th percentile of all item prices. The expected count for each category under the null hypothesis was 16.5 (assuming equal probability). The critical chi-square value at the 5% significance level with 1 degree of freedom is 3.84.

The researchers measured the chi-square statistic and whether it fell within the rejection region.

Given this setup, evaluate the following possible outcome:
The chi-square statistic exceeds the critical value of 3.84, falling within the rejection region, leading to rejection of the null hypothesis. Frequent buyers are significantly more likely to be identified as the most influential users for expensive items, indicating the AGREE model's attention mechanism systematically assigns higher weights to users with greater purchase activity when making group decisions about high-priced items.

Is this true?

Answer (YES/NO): NO